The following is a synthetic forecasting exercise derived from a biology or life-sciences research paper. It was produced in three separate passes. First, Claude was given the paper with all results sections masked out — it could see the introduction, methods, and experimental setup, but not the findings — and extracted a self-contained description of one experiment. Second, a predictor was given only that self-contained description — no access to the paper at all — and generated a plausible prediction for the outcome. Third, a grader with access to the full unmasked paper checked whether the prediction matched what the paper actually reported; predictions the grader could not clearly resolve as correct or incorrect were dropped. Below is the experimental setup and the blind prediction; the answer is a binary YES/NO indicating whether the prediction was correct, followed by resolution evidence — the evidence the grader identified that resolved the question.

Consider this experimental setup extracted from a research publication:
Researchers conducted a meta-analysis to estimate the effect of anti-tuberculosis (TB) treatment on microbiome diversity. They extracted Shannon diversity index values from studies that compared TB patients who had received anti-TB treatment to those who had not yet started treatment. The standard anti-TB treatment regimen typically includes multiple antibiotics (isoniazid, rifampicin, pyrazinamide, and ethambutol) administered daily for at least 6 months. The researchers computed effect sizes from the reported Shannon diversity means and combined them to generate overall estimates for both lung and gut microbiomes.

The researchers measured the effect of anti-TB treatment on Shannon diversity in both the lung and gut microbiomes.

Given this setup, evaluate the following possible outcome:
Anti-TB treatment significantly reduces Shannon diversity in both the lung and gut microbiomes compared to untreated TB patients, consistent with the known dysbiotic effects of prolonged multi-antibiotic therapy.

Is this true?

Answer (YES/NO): YES